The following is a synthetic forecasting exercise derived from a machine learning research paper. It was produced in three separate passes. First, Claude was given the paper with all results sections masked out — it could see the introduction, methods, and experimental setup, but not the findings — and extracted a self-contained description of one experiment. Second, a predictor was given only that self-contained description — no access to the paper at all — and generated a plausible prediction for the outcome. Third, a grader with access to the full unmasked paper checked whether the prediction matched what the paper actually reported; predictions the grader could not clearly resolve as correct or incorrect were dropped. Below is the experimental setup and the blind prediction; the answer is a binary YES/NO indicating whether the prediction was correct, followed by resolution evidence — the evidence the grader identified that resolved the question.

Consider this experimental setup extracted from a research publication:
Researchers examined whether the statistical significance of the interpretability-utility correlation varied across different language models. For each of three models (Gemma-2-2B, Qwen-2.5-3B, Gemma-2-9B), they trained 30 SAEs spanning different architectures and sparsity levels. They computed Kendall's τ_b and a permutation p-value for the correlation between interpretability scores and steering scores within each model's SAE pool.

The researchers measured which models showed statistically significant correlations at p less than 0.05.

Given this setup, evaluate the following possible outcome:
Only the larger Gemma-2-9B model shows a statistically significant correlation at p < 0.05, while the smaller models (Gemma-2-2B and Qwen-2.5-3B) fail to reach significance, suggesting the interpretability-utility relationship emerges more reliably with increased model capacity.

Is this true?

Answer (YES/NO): NO